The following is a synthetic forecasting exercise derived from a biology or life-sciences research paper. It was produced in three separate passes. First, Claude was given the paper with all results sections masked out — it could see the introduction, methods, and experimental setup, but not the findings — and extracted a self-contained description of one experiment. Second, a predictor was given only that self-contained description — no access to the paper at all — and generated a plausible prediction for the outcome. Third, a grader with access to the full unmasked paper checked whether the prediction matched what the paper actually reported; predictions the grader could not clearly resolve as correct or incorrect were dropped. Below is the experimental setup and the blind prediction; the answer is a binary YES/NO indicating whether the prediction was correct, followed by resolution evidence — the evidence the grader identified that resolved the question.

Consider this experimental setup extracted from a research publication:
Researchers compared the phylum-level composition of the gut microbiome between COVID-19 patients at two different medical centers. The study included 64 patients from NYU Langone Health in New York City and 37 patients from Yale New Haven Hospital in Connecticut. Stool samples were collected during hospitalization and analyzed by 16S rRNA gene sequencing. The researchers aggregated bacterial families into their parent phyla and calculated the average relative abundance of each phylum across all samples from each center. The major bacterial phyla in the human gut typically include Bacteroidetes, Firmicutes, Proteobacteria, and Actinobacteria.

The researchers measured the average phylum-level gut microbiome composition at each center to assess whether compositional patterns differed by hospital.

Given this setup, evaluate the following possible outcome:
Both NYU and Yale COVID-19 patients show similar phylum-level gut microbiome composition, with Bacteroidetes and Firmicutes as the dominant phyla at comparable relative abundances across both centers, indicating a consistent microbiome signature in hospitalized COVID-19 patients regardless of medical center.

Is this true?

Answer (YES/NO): YES